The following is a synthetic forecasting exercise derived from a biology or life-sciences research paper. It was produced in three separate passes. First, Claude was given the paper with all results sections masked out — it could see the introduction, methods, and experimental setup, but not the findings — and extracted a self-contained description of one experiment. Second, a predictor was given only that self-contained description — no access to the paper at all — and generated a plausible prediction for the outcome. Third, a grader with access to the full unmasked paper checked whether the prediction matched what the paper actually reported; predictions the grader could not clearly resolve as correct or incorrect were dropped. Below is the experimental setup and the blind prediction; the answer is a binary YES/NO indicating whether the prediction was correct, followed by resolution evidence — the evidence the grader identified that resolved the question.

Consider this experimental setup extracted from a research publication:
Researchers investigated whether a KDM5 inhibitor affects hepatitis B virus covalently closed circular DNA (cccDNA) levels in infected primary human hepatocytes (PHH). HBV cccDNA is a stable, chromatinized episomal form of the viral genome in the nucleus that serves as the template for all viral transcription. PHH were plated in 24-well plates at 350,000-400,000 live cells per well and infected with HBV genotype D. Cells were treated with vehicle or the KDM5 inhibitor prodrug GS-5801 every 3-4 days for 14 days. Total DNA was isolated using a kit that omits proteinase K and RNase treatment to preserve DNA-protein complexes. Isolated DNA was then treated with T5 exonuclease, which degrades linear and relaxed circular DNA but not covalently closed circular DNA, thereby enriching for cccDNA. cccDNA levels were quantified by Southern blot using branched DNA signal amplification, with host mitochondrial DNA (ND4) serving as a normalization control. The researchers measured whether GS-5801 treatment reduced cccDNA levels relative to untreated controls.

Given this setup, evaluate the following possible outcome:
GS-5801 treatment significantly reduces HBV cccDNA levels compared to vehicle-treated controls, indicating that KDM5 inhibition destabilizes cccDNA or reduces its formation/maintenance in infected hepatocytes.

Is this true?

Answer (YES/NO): NO